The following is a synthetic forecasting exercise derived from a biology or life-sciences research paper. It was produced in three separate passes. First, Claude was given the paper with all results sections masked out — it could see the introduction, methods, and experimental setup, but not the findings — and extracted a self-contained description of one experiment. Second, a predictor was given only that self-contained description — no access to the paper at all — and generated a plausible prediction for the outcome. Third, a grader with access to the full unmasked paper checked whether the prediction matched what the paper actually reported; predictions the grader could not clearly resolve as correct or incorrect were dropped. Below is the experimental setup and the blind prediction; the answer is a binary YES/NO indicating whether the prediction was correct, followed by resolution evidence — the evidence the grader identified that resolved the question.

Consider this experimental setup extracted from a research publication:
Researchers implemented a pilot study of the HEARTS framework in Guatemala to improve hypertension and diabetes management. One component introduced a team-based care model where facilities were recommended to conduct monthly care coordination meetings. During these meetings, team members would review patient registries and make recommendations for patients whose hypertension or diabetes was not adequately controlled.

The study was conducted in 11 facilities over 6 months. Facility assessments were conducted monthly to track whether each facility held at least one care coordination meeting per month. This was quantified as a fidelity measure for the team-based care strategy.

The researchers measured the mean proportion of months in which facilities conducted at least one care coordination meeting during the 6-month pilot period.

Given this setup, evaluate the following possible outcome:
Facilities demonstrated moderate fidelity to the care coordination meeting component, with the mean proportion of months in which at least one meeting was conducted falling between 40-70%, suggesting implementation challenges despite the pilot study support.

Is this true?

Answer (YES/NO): NO